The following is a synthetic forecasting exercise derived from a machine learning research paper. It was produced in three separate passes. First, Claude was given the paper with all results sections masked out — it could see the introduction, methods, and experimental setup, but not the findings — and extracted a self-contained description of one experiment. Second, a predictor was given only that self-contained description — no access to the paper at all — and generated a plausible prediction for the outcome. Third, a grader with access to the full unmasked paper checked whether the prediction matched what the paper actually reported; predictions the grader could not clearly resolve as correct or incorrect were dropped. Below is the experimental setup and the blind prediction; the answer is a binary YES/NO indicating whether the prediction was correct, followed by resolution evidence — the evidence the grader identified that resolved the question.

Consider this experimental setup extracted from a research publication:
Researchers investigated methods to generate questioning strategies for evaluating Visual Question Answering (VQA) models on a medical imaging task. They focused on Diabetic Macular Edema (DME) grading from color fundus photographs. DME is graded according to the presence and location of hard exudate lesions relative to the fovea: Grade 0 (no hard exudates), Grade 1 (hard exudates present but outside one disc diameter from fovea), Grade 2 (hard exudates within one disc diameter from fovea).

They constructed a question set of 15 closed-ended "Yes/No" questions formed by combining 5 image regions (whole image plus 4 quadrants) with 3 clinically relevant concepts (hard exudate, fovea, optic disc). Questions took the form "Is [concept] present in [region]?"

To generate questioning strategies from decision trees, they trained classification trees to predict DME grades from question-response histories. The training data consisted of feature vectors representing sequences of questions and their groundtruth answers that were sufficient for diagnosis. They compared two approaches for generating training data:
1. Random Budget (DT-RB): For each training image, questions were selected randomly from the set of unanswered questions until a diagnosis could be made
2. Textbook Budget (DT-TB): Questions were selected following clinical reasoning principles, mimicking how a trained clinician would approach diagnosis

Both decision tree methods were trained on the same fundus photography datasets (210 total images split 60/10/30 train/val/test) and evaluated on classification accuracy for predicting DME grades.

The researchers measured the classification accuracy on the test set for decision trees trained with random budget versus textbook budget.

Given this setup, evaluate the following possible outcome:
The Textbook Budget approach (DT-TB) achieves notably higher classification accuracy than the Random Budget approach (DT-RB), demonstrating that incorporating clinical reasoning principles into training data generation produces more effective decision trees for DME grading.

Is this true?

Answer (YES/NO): NO